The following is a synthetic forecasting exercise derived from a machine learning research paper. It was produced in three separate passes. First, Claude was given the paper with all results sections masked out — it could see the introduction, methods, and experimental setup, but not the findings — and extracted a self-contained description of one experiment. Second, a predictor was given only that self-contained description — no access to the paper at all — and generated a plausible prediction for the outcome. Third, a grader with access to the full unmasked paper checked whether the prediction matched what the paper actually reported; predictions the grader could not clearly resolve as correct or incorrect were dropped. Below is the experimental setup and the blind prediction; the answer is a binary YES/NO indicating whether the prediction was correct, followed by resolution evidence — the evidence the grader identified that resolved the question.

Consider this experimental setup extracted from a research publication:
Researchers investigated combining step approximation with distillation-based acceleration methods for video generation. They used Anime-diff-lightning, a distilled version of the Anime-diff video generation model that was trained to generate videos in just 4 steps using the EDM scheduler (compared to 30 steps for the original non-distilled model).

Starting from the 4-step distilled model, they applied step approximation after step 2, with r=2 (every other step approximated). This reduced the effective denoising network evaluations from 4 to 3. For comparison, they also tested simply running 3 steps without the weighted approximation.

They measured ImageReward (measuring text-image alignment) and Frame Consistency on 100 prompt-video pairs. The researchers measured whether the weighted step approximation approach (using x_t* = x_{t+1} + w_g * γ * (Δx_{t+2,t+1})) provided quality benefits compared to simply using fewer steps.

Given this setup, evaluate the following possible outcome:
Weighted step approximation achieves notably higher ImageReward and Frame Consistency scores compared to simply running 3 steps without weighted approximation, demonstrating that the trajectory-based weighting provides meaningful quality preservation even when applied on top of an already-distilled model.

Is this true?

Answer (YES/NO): NO